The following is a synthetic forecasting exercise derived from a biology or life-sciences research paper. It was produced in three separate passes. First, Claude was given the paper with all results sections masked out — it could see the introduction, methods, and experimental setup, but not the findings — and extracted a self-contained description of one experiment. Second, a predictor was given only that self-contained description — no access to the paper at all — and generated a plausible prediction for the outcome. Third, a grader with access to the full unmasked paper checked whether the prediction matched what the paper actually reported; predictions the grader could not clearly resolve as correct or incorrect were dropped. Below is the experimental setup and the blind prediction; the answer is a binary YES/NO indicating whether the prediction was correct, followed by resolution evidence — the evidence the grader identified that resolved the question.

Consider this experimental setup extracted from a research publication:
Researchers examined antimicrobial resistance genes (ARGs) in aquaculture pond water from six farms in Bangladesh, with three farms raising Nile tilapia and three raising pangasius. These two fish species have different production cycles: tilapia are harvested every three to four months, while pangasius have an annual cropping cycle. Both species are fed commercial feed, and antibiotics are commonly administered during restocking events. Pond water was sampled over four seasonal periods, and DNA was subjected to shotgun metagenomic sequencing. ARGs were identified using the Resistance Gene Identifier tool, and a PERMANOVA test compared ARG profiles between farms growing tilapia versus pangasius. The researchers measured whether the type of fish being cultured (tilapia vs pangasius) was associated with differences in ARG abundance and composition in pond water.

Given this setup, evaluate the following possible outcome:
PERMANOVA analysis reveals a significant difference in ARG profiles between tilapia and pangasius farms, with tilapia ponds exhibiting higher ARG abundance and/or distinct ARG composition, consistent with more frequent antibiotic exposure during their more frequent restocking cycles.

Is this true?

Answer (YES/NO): NO